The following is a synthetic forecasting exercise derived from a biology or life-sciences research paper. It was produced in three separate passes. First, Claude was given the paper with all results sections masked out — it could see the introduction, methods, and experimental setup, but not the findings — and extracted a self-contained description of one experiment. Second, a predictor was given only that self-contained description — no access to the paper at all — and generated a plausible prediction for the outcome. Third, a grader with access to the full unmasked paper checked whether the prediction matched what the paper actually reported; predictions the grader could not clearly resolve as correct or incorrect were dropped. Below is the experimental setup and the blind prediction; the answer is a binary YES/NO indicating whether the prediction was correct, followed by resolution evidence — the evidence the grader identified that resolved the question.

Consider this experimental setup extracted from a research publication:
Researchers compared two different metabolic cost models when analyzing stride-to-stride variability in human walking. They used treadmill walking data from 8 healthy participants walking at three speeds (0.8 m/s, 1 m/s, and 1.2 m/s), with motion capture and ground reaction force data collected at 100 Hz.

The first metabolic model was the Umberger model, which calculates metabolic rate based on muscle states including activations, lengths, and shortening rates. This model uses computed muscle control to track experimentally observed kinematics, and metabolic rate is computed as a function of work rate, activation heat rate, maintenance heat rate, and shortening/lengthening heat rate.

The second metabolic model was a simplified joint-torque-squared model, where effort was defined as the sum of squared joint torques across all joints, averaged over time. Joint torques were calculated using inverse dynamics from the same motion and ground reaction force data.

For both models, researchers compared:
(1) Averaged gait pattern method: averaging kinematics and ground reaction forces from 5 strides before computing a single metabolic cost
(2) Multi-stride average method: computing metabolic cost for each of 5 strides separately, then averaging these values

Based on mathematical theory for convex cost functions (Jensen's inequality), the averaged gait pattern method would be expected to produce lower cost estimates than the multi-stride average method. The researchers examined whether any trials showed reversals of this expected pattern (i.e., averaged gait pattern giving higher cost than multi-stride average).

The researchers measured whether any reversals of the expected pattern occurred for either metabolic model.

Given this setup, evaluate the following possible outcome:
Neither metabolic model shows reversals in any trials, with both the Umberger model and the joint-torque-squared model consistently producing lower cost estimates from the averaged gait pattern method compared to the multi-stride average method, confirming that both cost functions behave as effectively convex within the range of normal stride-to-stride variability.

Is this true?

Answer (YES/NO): NO